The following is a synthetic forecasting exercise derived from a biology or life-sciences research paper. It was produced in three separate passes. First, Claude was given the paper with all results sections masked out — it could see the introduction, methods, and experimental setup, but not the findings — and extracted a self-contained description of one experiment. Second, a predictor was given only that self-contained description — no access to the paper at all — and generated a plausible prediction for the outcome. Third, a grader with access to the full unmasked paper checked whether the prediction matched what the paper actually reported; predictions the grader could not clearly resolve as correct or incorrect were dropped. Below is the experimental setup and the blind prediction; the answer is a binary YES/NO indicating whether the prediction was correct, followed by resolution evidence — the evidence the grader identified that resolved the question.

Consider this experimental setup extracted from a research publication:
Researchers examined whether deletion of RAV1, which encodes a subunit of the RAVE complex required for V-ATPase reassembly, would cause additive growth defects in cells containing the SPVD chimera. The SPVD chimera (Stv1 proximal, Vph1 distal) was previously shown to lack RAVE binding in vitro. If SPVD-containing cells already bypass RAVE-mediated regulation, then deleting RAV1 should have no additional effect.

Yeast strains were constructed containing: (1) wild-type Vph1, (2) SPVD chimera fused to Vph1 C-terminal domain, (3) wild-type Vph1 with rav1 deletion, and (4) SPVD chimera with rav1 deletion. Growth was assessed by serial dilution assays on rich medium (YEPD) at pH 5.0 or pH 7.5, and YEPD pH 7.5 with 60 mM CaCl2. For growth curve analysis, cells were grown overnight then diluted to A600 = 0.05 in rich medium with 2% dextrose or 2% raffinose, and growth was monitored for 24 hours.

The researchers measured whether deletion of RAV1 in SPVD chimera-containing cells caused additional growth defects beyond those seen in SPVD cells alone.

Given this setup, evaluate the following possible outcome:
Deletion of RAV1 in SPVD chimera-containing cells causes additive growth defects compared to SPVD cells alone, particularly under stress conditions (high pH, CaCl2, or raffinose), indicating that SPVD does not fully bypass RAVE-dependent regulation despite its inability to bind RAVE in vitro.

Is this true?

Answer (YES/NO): NO